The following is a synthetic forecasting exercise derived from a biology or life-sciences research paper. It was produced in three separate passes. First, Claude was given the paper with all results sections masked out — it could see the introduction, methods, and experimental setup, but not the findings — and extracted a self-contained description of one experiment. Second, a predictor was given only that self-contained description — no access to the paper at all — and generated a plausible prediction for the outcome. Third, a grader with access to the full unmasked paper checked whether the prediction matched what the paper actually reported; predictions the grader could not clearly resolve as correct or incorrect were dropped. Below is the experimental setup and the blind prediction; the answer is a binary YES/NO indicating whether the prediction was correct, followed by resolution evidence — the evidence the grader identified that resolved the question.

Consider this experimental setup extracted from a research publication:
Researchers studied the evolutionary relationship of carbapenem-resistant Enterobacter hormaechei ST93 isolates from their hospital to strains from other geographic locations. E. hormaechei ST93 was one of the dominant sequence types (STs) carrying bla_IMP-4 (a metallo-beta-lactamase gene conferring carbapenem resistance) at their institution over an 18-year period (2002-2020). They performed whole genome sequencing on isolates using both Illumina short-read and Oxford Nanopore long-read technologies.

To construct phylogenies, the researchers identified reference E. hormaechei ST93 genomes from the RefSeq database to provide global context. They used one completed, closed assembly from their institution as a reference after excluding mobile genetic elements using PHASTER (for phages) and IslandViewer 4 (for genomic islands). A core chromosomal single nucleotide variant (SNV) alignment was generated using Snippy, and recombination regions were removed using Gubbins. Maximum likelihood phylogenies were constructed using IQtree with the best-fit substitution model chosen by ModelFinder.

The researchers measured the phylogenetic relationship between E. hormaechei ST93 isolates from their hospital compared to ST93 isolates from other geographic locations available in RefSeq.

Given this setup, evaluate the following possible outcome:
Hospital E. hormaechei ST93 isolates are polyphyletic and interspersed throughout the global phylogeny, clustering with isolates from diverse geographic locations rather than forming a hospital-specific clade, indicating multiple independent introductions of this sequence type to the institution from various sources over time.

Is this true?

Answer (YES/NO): NO